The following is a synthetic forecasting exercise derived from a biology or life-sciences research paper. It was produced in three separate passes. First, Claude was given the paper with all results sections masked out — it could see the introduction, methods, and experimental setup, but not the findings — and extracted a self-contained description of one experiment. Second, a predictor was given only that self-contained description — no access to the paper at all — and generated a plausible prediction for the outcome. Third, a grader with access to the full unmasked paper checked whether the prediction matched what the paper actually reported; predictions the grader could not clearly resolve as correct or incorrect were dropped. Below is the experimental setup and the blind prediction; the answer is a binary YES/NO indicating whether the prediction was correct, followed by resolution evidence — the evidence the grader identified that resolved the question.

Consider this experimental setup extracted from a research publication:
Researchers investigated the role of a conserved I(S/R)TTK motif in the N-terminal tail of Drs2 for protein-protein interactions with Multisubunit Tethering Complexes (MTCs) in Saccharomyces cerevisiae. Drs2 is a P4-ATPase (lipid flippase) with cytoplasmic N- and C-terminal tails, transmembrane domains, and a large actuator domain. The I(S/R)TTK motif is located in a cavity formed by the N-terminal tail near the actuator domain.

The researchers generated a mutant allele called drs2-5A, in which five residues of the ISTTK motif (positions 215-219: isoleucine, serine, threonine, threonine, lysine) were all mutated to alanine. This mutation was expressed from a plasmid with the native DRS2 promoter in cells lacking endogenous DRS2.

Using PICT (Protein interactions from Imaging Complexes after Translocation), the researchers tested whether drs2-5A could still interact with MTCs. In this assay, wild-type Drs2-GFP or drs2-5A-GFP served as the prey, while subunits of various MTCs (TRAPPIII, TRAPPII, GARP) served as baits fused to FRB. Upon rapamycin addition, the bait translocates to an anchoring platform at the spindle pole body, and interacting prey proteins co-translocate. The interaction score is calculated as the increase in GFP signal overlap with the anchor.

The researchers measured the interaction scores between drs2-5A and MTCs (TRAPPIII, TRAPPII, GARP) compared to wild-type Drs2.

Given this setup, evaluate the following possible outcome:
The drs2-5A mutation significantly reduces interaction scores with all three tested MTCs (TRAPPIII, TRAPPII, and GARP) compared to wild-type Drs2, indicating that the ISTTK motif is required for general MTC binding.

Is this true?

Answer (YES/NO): YES